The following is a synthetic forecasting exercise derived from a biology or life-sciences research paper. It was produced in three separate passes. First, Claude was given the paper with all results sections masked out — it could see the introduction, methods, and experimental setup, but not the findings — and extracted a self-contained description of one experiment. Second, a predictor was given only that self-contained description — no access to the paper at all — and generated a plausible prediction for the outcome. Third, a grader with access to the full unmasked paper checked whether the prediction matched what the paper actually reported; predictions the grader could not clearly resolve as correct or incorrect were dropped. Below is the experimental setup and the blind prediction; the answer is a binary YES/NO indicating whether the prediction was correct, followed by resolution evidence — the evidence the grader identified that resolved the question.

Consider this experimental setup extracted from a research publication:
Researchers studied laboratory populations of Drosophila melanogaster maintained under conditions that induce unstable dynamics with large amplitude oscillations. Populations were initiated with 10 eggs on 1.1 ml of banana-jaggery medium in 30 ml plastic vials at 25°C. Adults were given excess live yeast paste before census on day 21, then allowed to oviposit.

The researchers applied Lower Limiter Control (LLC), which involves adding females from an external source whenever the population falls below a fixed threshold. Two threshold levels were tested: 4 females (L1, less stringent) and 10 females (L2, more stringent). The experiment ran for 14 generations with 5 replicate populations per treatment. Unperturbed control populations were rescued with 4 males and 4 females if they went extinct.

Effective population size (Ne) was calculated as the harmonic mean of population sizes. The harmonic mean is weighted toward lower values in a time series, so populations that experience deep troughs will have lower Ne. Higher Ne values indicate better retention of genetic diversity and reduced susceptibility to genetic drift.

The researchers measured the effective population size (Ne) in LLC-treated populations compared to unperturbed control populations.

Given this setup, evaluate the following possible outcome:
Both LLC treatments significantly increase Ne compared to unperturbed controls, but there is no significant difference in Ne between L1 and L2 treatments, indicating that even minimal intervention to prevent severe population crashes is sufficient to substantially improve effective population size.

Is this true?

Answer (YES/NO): NO